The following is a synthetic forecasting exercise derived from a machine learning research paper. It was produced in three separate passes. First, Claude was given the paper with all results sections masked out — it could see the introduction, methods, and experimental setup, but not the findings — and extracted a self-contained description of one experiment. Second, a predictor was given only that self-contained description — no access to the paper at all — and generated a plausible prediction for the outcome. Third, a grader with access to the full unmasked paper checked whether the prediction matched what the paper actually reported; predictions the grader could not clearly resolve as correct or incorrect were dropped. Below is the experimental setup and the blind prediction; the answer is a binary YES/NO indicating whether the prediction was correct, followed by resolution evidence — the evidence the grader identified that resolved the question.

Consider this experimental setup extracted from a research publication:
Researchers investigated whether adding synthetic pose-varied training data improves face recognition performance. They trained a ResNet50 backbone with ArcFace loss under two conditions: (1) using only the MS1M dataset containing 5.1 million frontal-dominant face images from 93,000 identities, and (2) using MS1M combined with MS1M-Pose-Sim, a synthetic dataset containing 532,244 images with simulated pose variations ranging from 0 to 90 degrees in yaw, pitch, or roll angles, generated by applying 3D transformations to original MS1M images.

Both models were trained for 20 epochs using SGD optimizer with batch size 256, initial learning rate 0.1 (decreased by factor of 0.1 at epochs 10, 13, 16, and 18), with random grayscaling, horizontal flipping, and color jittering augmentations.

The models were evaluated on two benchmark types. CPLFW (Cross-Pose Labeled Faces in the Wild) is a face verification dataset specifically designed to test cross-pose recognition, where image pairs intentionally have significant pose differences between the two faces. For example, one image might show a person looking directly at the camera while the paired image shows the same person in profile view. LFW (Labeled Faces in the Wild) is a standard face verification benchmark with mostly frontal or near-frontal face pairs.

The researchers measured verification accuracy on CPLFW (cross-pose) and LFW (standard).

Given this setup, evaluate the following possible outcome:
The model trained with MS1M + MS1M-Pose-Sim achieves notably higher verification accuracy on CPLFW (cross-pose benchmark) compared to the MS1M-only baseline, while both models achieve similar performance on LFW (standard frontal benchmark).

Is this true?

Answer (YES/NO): NO